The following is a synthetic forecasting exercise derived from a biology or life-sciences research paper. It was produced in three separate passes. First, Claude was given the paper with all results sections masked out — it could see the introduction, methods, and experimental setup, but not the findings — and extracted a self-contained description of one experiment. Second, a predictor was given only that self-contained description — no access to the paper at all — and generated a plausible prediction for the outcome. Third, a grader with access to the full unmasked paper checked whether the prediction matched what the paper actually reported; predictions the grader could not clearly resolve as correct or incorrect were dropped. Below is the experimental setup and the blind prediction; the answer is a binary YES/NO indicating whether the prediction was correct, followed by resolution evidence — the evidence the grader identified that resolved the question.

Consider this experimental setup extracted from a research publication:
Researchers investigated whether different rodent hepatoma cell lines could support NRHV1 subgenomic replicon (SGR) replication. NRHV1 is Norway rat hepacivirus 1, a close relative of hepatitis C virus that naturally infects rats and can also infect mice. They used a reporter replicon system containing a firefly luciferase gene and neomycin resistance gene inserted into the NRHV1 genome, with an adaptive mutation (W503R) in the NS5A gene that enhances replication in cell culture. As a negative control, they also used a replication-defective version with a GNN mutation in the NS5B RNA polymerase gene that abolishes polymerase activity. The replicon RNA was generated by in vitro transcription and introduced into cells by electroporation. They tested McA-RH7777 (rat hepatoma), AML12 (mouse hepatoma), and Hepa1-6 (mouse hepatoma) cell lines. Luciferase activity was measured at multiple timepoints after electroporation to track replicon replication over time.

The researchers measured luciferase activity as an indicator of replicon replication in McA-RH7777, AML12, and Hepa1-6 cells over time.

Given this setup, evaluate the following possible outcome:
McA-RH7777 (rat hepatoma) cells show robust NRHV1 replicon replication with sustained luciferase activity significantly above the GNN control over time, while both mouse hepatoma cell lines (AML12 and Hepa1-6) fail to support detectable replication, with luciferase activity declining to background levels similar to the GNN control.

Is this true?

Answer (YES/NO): NO